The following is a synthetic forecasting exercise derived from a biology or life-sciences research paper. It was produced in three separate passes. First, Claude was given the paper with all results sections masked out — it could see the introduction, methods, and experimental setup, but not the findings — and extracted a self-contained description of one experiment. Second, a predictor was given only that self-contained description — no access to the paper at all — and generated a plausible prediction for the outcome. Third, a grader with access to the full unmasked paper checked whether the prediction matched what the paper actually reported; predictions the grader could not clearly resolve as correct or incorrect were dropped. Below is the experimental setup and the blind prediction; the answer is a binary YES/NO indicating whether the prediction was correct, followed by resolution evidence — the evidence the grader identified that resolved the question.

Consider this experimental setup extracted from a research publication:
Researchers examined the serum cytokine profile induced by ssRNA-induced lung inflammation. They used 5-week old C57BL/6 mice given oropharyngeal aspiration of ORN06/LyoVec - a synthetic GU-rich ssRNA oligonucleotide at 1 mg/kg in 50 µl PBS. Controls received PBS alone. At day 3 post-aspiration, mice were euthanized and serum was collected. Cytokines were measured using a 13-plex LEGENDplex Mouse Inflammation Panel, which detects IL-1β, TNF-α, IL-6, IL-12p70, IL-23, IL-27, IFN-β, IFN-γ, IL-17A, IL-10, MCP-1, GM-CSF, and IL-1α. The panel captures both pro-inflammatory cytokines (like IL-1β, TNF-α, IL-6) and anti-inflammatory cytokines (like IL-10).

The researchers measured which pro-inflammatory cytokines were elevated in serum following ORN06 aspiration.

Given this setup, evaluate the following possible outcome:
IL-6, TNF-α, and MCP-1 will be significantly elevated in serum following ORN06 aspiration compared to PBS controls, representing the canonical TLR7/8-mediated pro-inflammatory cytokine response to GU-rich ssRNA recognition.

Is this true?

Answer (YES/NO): NO